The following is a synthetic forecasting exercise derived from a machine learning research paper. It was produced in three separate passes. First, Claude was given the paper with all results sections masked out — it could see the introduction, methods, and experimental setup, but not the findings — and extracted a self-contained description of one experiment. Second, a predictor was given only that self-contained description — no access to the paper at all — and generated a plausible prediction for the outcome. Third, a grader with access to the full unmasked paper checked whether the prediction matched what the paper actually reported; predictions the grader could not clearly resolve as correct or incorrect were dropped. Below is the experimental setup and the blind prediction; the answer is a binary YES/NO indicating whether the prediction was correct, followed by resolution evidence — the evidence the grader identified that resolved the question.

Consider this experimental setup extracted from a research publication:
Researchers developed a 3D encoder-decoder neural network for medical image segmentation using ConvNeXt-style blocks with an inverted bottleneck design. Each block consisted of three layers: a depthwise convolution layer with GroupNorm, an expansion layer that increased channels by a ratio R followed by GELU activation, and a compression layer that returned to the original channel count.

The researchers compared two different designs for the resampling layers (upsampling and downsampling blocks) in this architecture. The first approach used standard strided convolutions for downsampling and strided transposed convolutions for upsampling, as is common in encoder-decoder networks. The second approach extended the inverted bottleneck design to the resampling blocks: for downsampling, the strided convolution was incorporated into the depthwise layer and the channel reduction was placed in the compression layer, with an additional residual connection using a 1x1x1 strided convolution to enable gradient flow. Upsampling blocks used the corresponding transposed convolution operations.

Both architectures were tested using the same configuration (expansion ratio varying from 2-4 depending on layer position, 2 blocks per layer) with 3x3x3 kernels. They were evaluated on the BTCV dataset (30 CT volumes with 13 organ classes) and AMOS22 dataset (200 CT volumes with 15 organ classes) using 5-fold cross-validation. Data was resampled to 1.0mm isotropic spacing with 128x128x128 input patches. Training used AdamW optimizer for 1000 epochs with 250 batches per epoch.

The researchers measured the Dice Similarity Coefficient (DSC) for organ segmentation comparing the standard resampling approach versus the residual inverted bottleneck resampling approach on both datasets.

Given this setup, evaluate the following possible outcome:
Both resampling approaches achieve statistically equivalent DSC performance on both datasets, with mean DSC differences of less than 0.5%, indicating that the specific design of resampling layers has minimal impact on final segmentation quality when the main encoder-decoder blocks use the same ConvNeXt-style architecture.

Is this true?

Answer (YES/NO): NO